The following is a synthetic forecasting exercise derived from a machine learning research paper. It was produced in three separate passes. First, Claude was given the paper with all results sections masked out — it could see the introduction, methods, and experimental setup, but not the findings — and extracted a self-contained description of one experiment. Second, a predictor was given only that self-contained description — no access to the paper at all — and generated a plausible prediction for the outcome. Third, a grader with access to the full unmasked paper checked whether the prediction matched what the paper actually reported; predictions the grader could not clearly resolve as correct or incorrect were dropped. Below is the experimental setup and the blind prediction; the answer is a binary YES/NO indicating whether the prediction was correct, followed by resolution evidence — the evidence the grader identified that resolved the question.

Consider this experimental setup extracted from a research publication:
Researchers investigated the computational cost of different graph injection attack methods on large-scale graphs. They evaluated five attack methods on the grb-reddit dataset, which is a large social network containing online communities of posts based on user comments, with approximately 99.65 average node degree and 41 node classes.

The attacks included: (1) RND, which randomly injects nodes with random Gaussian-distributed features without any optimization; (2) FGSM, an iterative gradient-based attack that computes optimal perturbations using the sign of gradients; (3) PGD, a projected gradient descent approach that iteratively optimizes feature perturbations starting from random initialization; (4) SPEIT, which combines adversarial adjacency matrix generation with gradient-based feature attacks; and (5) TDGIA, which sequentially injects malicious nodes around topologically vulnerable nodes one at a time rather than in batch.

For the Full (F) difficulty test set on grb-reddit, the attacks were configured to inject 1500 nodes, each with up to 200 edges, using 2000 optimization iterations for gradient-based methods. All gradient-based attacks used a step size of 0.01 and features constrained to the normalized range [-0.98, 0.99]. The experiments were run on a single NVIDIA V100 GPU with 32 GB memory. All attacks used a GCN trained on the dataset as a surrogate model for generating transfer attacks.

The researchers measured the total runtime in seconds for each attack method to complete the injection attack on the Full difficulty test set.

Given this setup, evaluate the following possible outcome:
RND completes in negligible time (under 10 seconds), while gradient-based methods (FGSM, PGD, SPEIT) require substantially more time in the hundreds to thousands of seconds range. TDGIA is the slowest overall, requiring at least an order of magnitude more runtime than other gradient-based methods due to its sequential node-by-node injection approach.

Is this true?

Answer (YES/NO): NO